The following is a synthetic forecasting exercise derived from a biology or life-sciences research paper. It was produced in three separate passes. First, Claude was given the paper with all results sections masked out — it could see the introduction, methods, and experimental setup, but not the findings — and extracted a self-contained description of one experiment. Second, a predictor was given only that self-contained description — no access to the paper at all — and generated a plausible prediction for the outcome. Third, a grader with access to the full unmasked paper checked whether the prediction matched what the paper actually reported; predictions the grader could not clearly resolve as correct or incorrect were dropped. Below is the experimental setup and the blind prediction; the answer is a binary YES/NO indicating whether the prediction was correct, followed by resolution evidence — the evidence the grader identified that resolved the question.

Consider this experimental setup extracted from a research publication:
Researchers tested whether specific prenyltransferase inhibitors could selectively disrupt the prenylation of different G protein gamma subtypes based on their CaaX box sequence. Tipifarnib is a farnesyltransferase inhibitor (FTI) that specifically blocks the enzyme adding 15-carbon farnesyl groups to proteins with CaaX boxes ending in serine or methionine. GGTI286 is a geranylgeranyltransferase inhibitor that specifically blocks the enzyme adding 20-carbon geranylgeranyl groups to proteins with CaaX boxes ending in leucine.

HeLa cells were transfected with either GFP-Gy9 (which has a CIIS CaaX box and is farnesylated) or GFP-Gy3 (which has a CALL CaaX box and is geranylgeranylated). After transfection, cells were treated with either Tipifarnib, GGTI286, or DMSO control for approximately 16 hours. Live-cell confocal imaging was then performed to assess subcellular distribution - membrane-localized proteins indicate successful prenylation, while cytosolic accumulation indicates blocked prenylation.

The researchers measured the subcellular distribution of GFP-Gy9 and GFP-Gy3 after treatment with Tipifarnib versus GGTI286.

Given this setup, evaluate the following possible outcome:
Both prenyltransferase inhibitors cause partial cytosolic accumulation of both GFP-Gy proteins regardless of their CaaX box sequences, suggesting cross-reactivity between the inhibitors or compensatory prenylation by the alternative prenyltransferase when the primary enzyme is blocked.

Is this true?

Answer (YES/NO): NO